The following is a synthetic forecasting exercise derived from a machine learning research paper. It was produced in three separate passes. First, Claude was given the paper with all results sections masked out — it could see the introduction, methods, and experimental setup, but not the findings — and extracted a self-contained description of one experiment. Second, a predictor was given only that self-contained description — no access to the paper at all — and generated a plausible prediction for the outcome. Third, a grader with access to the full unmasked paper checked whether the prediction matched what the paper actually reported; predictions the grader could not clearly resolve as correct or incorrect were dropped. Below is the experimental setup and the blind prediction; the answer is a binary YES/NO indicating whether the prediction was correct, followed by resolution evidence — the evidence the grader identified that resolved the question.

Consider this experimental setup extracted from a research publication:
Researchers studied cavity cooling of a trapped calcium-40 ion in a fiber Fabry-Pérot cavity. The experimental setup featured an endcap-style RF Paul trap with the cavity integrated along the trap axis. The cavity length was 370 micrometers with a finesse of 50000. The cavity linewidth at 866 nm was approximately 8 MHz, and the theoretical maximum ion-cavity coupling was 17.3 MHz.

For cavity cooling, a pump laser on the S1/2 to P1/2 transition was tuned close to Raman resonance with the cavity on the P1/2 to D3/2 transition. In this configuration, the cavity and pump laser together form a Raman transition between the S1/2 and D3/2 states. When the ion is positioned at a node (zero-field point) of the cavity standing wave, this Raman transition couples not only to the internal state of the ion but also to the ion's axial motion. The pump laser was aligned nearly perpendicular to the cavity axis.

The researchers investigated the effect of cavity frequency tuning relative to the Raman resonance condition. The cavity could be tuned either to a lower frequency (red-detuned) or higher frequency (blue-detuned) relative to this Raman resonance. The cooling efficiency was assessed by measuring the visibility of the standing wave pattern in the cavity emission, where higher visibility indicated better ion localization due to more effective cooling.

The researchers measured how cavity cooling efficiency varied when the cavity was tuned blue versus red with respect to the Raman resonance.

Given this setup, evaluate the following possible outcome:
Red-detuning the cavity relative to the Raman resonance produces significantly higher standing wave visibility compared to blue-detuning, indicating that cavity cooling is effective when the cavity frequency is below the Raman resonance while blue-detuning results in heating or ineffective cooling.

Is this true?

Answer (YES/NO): NO